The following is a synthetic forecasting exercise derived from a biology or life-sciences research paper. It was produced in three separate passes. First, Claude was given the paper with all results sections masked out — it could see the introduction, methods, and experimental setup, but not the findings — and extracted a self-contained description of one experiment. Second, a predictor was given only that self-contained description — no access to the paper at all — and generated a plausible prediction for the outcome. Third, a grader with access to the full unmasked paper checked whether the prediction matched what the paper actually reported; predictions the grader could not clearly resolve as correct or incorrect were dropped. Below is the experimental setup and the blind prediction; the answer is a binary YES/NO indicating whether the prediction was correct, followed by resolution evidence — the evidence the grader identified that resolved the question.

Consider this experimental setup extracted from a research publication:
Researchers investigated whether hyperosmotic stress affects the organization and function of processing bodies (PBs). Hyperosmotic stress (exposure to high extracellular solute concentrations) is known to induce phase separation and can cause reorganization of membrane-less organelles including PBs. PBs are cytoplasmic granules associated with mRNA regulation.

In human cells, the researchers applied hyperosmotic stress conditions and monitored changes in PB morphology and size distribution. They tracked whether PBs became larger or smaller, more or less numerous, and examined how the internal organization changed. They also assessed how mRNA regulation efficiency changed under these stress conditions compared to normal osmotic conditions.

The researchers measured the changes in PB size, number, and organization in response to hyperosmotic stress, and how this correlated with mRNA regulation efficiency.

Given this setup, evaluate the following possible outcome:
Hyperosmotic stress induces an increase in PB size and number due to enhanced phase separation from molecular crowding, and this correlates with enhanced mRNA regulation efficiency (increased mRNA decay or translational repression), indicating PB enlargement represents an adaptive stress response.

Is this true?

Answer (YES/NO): NO